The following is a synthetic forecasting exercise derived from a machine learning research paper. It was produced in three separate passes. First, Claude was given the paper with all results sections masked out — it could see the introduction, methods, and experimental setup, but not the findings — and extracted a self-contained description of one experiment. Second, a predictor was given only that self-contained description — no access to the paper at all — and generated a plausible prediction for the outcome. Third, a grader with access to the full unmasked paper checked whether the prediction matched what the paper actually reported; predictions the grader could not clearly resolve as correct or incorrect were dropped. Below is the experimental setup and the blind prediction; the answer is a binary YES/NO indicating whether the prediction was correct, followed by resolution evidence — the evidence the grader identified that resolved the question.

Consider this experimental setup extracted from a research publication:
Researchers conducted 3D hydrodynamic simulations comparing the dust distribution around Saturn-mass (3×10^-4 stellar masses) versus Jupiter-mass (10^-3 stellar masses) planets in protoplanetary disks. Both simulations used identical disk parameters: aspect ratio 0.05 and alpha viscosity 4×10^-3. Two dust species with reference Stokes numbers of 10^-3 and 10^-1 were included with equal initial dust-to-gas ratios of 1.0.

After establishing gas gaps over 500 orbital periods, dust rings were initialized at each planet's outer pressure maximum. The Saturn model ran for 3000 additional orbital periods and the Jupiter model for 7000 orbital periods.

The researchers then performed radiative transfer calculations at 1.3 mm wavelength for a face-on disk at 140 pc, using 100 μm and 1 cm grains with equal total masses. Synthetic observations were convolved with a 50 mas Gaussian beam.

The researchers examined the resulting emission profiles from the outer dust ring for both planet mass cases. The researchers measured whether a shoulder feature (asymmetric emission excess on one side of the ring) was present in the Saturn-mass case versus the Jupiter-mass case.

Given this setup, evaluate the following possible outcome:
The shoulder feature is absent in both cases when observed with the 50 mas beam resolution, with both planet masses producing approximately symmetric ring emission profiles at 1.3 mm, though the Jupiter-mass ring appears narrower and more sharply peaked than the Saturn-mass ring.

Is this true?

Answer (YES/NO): NO